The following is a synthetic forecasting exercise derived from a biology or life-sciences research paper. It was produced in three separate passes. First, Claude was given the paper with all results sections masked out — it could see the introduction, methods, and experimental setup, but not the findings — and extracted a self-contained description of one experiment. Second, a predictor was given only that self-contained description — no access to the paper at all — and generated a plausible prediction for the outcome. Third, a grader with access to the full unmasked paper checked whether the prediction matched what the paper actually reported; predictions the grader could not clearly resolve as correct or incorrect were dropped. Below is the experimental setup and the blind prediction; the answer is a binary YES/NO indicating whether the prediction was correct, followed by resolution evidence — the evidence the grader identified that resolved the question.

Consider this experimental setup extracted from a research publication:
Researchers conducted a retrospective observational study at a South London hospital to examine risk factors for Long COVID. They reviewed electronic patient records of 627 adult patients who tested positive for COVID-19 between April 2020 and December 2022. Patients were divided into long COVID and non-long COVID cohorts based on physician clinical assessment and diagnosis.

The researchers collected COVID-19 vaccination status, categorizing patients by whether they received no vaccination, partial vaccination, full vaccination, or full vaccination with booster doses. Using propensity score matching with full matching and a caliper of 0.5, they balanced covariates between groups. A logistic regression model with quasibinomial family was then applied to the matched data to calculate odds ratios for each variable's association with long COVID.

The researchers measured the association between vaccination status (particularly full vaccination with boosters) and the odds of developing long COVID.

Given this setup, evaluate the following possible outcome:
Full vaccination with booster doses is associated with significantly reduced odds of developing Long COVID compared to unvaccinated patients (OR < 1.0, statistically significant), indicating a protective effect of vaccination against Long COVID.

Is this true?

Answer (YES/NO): NO